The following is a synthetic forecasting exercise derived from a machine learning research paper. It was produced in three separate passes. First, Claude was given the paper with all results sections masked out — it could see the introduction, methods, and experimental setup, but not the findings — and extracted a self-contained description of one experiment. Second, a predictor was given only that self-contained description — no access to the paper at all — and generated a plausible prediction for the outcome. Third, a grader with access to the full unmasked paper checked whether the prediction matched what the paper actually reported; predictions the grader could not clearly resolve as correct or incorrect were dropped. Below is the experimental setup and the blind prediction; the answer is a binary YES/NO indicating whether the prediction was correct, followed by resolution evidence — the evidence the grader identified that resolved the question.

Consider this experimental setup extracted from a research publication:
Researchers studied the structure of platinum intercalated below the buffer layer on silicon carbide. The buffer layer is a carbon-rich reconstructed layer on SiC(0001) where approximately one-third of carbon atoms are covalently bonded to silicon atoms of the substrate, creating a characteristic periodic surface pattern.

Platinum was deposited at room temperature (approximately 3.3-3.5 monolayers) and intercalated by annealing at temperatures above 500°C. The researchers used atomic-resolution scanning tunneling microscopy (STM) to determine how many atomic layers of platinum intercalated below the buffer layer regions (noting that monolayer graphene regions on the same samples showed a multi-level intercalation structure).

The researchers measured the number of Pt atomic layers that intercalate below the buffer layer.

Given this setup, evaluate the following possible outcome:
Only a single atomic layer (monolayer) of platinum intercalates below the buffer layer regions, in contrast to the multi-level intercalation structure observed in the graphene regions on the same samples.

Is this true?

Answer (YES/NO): YES